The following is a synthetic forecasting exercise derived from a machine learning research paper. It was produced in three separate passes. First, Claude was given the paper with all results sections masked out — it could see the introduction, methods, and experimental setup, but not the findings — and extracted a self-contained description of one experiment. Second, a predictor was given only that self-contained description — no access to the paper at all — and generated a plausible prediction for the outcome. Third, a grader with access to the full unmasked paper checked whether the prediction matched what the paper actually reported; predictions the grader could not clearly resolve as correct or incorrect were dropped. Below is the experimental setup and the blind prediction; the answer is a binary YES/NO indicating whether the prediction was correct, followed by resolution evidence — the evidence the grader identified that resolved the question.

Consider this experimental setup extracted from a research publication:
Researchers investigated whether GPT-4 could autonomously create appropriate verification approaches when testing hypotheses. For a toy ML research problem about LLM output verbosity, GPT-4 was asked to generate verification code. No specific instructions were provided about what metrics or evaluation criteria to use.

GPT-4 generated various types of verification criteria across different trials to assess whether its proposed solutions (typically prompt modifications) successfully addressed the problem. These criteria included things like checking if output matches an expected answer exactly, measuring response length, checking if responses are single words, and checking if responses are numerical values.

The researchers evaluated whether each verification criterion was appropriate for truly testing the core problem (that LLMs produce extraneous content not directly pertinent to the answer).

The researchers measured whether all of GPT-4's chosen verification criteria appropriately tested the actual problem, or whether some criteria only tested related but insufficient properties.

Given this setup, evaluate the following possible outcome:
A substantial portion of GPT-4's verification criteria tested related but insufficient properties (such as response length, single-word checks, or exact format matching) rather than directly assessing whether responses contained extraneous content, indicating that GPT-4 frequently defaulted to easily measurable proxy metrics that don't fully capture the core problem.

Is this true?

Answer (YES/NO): YES